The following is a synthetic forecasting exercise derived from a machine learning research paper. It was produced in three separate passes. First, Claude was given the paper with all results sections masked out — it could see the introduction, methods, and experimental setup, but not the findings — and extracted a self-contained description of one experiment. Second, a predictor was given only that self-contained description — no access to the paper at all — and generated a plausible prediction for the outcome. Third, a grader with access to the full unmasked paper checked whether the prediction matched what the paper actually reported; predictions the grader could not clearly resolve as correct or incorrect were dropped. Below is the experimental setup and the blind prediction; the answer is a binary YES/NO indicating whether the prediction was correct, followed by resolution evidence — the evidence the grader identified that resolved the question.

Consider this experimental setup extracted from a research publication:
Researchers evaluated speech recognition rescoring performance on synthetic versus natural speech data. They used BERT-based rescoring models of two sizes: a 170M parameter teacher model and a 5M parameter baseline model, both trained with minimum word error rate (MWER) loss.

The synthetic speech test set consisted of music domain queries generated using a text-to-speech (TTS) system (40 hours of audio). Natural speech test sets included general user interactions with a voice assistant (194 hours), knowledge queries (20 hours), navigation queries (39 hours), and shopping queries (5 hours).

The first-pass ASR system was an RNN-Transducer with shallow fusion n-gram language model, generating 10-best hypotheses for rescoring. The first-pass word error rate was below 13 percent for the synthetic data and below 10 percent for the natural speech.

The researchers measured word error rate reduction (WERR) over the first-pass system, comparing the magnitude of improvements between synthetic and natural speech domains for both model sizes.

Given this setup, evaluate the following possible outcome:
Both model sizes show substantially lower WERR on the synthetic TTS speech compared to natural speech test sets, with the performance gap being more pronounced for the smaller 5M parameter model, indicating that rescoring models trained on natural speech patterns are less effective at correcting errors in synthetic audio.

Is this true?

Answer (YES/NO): NO